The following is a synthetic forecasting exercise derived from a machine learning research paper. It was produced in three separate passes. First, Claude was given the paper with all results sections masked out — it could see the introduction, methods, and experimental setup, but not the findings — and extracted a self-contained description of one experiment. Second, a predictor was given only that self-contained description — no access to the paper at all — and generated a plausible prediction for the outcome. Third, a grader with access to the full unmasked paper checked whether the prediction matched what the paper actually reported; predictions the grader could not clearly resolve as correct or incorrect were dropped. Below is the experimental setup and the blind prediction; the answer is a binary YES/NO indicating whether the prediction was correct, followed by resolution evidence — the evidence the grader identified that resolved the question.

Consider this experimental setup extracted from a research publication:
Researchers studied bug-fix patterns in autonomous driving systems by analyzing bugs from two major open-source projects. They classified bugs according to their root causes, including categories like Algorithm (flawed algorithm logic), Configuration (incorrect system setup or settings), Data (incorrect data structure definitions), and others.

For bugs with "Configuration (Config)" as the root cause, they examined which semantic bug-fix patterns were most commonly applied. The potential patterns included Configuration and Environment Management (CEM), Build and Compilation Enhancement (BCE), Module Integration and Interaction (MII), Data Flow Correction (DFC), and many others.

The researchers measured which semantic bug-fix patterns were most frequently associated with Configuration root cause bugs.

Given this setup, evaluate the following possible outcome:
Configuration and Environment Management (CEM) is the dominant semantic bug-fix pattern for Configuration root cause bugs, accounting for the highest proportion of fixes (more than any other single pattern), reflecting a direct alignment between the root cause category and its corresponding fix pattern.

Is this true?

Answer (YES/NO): YES